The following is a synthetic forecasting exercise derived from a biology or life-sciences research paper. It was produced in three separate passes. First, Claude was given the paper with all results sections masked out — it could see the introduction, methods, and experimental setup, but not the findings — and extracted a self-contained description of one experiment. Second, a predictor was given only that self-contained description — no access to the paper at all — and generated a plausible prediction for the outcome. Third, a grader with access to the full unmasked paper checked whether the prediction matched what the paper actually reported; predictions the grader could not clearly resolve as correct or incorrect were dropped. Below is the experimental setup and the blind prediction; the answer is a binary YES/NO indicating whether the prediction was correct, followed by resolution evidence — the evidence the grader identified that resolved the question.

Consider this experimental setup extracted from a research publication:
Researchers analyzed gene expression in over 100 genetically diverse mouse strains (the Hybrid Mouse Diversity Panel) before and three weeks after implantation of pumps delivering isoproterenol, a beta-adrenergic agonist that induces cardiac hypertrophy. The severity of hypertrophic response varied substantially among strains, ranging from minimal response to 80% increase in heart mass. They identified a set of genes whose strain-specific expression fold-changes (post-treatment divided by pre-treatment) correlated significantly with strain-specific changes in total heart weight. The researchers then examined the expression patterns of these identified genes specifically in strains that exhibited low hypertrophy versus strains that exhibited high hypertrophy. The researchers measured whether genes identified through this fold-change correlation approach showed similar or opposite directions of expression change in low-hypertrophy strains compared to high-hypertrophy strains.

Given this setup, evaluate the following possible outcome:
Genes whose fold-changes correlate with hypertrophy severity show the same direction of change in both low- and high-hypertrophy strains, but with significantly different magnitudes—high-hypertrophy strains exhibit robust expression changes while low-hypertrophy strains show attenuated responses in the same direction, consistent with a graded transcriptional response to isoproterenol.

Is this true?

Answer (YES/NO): NO